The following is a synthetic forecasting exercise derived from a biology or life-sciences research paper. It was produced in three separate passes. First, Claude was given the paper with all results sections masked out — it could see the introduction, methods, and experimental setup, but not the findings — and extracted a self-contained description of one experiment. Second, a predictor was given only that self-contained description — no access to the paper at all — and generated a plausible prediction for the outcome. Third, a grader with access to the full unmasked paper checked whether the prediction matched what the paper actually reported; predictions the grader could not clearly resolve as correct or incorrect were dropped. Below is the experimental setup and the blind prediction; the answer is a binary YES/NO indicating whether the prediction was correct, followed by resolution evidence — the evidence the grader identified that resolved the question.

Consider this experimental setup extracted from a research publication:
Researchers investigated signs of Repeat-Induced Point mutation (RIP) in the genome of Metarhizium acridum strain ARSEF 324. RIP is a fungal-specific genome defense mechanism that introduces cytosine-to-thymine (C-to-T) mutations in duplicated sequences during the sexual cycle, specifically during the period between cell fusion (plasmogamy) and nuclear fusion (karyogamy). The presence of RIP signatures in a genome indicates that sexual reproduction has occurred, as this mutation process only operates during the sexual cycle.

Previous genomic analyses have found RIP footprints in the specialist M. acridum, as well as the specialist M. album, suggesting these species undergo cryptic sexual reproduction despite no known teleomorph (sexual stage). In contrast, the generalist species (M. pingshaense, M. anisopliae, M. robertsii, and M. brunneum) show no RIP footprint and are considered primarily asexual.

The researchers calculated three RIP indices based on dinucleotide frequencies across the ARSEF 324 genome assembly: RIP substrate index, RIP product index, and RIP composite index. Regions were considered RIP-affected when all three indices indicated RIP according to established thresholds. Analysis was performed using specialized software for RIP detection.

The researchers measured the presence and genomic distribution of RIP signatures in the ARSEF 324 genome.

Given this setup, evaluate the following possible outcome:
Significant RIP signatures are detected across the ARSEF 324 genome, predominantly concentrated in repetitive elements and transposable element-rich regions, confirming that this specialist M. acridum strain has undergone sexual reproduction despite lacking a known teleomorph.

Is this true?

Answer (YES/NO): YES